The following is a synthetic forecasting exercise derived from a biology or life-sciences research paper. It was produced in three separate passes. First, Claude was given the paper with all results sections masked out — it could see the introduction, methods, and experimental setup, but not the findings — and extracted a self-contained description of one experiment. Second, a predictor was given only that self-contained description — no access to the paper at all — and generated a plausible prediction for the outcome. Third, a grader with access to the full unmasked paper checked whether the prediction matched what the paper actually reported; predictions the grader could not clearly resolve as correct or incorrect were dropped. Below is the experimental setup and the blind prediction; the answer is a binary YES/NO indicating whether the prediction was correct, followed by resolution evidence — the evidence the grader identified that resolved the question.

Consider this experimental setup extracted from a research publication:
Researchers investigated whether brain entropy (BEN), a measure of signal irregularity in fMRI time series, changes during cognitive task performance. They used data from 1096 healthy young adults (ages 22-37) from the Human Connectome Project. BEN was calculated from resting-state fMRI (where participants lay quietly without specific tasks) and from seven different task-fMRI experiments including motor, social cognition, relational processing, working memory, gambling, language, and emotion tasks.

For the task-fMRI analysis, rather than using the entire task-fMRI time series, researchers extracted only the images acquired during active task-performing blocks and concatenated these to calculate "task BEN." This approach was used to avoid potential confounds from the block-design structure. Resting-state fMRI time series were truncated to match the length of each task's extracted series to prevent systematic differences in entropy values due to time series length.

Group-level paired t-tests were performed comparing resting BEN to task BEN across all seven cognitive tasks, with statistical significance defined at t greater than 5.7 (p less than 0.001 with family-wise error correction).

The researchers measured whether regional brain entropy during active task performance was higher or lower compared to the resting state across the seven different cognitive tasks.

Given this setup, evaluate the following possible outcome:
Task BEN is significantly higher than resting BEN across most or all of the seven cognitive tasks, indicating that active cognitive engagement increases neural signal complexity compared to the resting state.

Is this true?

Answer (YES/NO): NO